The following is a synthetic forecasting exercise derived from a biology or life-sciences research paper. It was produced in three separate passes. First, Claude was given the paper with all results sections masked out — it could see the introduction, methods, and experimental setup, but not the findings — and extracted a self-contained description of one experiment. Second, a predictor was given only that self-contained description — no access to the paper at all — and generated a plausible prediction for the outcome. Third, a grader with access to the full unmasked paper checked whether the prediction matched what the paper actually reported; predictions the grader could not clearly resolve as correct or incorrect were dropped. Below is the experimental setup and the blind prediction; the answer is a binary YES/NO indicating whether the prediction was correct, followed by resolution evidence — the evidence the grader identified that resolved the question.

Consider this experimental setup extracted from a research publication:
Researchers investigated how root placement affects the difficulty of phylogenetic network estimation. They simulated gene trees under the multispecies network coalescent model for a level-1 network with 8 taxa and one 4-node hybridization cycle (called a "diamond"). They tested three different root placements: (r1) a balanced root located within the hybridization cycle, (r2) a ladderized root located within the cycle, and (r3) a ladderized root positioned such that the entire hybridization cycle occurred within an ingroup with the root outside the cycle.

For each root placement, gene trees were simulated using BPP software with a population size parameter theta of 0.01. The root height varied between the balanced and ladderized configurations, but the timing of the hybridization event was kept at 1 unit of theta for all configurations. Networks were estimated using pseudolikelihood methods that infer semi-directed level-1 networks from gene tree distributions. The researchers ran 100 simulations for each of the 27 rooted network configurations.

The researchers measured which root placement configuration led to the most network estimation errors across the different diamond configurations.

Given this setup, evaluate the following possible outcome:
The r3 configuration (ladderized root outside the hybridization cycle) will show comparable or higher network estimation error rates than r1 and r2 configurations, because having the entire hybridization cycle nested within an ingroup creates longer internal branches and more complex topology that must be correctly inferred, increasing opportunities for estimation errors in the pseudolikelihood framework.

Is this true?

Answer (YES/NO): YES